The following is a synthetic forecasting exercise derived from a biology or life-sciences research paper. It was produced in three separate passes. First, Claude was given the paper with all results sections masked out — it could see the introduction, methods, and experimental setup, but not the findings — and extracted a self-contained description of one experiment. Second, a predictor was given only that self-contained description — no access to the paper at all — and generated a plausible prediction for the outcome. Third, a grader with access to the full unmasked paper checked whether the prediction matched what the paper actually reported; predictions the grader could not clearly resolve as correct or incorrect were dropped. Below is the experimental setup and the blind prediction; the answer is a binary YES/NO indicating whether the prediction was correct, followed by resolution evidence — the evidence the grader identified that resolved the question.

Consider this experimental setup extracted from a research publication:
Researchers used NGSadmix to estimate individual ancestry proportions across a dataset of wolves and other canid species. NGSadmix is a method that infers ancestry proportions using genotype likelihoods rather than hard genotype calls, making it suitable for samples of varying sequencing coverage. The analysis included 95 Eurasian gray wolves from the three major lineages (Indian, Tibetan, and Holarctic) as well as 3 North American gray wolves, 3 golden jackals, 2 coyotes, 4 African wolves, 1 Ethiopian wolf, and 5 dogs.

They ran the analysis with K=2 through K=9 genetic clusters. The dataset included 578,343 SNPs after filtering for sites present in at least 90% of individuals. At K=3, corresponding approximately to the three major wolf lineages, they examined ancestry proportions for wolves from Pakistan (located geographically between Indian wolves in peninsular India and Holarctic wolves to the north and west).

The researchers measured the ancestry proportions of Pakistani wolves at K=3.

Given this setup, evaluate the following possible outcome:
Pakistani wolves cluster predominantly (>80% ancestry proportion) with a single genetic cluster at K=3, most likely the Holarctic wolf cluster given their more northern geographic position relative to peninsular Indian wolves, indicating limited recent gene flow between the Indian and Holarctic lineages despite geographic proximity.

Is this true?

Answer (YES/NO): NO